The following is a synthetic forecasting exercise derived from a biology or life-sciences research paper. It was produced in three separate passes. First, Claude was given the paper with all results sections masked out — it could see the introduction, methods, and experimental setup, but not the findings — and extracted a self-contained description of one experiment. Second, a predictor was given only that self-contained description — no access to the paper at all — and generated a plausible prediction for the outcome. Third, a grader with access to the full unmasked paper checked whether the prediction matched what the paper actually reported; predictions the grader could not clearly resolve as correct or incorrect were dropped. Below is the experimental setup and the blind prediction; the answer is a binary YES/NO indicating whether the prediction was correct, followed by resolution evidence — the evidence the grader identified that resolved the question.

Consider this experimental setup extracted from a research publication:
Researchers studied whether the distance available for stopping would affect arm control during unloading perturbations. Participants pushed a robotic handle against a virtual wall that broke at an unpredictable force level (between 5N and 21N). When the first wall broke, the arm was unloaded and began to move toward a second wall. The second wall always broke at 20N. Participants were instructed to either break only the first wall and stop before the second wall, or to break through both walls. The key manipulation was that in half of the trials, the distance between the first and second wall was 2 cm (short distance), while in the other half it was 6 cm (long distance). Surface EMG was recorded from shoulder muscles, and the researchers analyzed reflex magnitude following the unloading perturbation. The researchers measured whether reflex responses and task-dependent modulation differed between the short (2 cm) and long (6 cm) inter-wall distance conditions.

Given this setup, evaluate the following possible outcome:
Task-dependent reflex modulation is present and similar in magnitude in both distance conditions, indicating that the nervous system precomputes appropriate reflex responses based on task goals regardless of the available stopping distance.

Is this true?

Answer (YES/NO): YES